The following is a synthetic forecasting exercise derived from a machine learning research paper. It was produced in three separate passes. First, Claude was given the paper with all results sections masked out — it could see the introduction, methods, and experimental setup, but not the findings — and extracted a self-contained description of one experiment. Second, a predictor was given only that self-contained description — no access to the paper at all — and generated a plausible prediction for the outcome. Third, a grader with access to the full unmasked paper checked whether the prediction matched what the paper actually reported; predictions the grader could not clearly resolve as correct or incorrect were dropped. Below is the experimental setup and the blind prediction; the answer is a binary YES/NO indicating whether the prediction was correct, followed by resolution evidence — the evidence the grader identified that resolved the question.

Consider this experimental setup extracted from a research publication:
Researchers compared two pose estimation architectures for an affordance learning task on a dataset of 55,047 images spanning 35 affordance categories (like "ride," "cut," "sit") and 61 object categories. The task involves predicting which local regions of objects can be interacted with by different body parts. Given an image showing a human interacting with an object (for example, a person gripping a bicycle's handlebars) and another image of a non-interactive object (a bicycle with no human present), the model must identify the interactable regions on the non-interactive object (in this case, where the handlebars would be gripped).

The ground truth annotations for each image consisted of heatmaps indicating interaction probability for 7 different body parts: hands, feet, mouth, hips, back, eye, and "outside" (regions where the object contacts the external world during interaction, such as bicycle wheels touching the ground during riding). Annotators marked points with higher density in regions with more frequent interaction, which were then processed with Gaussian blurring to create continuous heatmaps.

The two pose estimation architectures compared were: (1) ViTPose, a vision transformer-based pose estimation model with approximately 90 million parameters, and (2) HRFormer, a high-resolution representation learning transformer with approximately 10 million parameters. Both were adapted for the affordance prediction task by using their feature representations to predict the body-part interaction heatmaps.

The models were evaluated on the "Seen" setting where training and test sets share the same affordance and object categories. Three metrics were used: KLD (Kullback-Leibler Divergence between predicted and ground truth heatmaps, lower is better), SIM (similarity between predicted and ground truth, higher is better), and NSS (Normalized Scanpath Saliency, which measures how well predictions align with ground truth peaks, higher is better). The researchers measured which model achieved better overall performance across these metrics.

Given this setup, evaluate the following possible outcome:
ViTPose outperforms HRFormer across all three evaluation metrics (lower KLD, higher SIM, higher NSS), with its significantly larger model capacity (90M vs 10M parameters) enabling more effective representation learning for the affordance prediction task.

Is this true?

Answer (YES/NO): NO